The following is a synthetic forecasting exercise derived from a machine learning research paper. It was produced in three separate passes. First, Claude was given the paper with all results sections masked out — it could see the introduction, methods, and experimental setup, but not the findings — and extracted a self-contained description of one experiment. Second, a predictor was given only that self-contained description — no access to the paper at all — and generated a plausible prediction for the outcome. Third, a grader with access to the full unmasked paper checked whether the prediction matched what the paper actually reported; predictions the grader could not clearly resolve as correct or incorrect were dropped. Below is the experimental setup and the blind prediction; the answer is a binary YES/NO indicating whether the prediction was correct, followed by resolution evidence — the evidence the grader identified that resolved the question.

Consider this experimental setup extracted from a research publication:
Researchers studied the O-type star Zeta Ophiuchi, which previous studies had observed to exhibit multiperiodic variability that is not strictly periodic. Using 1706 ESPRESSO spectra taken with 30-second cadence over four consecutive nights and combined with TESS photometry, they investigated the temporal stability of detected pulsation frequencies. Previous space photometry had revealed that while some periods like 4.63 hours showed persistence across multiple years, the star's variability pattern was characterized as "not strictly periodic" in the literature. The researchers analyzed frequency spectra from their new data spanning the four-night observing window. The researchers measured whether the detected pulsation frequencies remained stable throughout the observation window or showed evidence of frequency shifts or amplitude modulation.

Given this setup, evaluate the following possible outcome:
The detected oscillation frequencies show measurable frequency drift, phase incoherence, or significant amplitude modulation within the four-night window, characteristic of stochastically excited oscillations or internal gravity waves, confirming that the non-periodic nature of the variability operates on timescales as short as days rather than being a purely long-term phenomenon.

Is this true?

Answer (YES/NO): NO